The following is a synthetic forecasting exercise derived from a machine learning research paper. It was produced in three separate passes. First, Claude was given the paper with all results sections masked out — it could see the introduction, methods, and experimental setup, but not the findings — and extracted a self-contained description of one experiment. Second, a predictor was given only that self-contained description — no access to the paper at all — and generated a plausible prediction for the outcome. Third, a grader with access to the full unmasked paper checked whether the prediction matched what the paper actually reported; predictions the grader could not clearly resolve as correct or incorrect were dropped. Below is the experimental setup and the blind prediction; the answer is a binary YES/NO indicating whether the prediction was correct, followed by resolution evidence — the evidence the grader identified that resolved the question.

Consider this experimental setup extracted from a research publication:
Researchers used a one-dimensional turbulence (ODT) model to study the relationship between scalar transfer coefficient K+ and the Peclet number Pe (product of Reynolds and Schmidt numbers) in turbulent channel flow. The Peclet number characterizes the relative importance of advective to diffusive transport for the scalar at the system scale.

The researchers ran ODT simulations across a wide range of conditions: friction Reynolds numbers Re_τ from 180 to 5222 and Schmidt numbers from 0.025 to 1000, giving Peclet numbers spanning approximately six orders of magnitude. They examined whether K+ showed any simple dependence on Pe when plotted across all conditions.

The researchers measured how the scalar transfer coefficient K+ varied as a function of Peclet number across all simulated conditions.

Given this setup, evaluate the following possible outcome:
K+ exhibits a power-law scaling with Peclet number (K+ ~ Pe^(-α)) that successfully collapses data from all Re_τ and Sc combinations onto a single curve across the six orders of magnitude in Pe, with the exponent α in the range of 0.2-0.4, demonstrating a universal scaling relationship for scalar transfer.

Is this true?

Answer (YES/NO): NO